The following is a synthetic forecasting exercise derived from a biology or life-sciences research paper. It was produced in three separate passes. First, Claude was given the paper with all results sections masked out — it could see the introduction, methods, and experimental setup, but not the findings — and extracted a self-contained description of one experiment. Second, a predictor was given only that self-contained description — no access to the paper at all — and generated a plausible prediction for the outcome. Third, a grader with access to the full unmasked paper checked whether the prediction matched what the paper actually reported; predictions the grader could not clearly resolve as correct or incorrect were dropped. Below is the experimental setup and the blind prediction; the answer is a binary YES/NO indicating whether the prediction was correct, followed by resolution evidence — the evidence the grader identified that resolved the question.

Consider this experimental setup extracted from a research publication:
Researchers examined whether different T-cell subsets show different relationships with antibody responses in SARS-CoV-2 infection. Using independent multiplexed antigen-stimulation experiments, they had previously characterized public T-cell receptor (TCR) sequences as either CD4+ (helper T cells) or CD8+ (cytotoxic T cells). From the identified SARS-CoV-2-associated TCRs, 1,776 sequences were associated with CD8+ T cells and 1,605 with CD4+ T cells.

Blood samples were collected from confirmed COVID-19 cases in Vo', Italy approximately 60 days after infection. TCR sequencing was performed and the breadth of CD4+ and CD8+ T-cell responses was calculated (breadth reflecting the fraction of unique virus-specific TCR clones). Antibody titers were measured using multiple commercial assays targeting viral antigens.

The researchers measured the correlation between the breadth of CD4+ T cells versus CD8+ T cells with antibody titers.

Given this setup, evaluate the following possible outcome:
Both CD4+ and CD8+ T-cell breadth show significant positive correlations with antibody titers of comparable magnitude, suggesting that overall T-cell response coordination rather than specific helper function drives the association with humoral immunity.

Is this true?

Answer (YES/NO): NO